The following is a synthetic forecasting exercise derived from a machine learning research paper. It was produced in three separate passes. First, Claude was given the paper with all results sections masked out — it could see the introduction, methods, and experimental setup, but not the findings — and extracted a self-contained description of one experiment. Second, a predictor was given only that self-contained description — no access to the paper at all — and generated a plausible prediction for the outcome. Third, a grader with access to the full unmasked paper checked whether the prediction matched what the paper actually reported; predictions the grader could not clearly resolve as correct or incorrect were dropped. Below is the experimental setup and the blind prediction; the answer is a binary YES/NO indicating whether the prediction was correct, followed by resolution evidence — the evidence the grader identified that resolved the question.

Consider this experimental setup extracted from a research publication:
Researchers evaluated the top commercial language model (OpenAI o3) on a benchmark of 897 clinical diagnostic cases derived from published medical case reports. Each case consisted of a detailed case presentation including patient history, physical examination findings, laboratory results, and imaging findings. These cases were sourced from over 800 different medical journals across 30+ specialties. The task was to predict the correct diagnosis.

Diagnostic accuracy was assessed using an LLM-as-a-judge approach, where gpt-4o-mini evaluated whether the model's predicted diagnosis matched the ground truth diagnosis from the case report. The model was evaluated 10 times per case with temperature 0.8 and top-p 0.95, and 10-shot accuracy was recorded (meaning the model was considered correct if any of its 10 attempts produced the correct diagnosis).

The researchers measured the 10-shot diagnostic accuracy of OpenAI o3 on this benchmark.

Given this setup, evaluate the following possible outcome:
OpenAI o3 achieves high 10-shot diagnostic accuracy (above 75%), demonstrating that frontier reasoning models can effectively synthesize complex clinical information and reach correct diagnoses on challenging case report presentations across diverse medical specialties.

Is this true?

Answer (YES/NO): NO